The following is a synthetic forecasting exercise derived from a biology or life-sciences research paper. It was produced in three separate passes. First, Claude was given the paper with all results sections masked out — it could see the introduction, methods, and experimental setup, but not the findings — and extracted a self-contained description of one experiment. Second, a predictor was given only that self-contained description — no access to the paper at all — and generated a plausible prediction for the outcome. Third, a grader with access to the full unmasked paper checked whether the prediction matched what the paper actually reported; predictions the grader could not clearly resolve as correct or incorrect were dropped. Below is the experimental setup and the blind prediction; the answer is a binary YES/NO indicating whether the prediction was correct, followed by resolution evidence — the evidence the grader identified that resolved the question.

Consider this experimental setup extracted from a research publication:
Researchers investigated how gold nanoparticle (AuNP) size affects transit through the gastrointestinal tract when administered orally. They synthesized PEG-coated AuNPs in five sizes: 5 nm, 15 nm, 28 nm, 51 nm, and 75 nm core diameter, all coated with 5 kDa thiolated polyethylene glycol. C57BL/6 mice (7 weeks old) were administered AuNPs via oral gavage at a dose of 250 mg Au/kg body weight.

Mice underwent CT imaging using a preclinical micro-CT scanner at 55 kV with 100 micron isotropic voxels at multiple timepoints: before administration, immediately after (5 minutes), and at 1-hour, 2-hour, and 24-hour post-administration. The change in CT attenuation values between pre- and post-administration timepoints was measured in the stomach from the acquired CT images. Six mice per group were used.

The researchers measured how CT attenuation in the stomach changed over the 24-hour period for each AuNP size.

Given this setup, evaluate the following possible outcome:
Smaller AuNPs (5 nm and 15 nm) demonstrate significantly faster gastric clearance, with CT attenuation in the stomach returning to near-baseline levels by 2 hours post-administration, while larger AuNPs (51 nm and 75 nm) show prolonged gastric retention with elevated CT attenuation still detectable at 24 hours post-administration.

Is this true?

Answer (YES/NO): NO